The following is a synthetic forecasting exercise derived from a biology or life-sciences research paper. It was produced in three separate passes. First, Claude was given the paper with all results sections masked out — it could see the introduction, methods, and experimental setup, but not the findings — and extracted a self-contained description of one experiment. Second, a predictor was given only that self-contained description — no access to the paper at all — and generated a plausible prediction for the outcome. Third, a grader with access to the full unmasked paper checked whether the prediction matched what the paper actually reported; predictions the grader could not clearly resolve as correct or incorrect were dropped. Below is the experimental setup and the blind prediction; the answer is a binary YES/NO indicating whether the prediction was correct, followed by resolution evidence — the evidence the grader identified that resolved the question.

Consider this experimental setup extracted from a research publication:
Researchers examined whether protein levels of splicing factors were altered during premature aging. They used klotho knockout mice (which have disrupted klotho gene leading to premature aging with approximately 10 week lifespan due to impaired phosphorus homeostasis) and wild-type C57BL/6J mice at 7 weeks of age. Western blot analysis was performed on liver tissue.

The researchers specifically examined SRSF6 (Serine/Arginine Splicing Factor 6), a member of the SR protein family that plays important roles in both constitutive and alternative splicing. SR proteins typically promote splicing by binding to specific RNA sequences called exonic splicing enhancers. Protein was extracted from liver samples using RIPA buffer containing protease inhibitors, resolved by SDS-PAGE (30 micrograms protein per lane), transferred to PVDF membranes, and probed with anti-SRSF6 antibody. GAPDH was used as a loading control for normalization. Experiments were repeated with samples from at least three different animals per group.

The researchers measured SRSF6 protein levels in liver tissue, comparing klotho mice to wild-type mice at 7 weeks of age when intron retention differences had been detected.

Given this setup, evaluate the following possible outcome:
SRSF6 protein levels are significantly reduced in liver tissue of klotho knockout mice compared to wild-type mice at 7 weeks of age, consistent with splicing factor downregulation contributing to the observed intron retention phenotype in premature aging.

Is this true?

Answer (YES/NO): NO